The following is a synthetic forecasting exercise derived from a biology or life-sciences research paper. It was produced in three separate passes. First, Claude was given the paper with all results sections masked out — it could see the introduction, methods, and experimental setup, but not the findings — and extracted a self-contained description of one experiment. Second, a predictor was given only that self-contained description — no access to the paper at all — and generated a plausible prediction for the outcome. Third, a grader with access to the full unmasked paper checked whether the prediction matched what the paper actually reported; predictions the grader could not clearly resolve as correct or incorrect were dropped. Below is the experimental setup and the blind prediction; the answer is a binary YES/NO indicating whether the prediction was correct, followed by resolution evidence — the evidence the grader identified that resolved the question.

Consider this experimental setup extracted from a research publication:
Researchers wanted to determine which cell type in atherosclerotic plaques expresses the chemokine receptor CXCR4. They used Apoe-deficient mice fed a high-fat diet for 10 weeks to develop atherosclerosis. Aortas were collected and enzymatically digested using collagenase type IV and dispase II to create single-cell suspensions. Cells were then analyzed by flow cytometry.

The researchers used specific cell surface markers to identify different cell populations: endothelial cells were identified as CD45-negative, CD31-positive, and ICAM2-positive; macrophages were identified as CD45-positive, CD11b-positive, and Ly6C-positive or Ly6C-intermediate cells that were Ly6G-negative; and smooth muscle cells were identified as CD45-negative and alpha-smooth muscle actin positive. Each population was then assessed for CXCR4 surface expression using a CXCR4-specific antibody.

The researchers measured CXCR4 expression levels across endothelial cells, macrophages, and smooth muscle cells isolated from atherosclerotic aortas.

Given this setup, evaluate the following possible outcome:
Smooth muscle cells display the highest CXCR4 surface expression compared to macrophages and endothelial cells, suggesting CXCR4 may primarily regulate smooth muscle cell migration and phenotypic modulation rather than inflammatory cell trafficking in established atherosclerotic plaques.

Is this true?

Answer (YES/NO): NO